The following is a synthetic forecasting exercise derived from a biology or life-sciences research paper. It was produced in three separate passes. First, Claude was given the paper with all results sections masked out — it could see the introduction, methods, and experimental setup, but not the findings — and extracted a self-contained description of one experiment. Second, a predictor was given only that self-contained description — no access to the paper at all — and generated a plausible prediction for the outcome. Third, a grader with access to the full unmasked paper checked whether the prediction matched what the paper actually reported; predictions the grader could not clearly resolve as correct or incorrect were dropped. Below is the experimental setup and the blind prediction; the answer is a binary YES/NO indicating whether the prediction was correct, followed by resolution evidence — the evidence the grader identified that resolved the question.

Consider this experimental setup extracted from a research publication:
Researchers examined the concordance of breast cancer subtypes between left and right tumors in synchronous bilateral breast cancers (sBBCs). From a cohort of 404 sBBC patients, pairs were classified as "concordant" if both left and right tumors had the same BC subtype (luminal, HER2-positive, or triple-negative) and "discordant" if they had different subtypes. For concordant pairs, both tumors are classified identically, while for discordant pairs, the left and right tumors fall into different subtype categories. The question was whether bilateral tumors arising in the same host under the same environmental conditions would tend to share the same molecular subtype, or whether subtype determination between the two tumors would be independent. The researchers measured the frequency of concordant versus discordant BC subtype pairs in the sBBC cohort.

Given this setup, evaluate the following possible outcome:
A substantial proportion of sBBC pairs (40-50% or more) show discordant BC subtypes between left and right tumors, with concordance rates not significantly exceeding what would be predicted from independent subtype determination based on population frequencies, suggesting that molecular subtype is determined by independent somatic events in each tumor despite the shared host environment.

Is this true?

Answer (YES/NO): NO